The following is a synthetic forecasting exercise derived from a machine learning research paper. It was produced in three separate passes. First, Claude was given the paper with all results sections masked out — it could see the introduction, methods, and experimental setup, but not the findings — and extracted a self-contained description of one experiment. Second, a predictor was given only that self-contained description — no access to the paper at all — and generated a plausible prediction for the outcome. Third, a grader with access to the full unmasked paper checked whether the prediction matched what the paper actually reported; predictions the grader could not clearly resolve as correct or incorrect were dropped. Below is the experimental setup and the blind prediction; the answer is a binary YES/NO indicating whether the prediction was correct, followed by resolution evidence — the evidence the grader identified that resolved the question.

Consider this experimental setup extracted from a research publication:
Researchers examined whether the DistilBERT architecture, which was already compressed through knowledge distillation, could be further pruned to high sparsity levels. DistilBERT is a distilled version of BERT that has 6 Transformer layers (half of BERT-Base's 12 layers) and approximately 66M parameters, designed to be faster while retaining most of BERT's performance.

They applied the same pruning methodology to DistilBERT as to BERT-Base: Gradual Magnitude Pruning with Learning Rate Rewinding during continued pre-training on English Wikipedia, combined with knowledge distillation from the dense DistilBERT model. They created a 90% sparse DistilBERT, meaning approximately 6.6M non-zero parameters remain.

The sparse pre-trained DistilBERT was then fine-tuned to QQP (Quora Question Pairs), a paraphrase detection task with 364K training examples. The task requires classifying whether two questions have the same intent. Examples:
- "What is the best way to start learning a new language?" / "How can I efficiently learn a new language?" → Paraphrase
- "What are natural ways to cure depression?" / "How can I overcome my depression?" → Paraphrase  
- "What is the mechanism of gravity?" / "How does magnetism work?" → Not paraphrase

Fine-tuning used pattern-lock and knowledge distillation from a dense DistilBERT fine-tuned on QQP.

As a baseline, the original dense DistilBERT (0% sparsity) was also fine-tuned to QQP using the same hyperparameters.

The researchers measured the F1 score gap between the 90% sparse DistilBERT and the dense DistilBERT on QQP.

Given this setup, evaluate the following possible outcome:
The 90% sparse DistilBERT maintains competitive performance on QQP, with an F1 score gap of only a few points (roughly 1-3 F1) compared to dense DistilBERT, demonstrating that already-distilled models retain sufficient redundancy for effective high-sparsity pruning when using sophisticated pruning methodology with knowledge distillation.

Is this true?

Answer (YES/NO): YES